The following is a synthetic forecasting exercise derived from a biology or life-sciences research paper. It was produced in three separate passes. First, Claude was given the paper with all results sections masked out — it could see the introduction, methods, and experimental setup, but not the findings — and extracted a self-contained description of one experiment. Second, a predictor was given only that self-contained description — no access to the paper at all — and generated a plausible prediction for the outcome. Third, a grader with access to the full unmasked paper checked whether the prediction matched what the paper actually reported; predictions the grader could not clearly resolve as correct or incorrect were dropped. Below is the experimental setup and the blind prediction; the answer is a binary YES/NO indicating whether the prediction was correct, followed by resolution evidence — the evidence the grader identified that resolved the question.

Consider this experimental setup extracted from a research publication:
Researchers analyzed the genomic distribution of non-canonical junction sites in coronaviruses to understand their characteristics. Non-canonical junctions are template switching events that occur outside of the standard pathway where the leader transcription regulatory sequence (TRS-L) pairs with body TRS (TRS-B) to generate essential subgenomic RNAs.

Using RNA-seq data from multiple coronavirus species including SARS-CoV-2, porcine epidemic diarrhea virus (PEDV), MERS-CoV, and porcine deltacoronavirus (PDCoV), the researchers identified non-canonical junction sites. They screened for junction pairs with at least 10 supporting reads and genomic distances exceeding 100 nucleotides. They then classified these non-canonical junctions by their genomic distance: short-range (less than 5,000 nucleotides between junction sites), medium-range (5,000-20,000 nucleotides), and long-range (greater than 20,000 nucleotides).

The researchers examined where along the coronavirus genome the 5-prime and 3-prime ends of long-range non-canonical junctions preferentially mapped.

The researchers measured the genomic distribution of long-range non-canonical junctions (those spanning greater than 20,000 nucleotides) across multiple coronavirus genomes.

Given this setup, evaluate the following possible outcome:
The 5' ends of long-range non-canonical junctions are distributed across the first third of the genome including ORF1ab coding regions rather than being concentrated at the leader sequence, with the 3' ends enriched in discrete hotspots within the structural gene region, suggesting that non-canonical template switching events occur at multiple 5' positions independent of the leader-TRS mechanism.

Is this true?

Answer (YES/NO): NO